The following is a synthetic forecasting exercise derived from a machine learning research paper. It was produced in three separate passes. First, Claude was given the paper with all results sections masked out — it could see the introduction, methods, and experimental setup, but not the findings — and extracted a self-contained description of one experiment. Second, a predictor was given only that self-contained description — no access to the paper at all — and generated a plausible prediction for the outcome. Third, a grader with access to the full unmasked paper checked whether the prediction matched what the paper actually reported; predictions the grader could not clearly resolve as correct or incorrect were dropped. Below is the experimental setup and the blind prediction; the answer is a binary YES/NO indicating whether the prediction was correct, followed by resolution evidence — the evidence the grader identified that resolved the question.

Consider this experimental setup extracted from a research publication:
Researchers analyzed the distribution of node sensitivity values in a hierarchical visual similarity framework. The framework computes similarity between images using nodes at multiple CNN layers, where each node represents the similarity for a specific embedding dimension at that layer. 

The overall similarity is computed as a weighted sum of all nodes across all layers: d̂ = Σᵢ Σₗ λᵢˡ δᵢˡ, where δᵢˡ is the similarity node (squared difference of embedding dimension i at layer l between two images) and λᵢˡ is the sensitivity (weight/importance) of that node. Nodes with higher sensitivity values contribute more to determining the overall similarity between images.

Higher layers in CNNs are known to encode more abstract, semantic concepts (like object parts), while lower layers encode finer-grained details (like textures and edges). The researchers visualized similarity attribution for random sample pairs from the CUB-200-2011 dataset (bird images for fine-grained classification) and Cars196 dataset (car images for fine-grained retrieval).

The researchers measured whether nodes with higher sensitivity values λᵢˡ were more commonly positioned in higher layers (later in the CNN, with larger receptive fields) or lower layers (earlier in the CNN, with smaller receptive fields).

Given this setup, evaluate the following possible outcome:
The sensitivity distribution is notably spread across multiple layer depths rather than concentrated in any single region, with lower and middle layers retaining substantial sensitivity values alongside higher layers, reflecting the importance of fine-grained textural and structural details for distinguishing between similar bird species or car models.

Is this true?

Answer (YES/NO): NO